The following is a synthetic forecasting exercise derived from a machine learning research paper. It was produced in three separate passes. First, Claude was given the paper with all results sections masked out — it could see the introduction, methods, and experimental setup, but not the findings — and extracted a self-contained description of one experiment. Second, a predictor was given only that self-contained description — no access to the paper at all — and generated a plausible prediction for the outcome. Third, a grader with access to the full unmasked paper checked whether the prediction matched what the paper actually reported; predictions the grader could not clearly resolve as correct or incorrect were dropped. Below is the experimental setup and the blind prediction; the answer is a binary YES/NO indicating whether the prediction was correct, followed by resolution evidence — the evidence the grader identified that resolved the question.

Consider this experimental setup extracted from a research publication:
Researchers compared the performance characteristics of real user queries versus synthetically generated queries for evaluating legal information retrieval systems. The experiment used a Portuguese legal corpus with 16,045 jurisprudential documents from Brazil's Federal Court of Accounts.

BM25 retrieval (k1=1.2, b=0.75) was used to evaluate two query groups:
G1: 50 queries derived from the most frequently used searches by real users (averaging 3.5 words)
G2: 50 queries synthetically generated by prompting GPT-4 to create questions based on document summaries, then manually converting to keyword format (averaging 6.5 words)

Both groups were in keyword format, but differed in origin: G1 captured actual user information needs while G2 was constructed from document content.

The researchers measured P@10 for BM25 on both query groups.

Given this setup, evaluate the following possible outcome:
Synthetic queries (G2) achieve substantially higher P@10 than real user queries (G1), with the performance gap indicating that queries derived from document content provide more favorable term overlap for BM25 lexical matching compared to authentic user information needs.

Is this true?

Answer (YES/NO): YES